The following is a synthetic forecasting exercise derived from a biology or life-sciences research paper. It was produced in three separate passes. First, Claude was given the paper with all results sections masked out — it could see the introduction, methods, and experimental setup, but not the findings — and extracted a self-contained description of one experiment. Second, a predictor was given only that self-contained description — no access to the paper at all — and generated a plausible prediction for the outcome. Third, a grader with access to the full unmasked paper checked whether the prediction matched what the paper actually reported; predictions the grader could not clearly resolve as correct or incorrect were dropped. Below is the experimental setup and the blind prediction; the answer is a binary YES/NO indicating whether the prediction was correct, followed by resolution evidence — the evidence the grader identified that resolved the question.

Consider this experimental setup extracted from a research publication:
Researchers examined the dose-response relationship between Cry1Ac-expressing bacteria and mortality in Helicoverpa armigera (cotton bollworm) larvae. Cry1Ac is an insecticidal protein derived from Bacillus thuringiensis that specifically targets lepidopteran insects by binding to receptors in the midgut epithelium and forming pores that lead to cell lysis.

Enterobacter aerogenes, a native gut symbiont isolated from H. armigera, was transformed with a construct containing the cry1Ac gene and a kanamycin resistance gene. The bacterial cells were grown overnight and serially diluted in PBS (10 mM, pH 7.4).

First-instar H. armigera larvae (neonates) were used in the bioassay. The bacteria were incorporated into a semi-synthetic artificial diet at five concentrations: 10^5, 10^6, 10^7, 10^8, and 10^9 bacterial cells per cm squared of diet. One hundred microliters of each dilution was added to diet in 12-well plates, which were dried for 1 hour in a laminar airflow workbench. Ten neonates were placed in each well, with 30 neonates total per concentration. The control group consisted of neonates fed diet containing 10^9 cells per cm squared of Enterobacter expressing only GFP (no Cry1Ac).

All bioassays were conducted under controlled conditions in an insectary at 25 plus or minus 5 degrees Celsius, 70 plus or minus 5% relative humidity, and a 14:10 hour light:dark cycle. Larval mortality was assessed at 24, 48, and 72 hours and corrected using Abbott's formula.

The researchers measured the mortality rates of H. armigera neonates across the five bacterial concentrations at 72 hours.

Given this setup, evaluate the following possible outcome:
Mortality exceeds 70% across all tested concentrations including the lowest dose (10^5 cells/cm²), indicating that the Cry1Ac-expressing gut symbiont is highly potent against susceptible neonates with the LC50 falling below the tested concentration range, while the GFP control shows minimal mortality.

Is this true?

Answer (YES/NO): YES